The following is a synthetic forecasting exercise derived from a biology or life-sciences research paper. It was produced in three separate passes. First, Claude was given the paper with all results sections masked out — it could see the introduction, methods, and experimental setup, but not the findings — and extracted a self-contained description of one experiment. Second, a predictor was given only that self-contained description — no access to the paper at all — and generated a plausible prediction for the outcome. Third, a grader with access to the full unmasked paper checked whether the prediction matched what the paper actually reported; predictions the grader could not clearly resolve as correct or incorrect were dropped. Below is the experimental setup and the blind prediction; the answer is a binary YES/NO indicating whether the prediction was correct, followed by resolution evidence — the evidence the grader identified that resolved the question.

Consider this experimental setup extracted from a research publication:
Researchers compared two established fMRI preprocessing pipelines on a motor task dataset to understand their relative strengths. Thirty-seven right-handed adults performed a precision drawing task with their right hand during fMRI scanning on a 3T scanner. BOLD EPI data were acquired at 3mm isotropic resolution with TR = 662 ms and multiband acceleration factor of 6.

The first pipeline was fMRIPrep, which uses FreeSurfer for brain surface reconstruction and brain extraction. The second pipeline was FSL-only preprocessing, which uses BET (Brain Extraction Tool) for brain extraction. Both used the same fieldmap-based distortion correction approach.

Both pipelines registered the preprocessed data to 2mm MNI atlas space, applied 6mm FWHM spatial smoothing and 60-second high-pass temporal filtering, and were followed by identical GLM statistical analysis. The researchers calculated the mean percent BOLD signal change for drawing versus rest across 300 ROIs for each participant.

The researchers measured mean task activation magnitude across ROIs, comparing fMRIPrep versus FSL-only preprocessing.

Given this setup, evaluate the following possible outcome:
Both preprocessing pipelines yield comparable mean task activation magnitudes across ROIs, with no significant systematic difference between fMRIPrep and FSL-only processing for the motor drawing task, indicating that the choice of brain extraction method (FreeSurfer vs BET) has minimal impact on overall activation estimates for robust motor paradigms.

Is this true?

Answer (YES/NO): NO